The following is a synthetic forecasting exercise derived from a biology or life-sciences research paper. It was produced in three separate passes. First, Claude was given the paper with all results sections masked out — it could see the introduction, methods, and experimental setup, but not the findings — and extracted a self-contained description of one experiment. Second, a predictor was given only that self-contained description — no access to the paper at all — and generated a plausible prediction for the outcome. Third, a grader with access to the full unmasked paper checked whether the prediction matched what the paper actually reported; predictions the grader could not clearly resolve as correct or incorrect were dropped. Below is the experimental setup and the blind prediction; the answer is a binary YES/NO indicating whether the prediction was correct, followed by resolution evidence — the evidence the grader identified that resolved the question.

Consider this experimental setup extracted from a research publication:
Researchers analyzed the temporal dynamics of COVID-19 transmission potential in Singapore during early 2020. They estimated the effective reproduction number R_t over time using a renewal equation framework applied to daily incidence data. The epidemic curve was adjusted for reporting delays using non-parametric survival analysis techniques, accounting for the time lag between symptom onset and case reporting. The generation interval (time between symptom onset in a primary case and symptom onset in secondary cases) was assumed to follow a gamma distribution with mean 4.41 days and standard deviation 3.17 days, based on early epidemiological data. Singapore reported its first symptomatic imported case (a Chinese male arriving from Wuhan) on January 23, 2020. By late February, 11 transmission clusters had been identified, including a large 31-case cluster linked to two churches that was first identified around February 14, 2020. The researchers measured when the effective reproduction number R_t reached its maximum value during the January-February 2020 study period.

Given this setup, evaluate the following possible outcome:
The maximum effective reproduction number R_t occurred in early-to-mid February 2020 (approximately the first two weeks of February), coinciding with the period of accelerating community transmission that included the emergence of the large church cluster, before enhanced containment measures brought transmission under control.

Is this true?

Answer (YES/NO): YES